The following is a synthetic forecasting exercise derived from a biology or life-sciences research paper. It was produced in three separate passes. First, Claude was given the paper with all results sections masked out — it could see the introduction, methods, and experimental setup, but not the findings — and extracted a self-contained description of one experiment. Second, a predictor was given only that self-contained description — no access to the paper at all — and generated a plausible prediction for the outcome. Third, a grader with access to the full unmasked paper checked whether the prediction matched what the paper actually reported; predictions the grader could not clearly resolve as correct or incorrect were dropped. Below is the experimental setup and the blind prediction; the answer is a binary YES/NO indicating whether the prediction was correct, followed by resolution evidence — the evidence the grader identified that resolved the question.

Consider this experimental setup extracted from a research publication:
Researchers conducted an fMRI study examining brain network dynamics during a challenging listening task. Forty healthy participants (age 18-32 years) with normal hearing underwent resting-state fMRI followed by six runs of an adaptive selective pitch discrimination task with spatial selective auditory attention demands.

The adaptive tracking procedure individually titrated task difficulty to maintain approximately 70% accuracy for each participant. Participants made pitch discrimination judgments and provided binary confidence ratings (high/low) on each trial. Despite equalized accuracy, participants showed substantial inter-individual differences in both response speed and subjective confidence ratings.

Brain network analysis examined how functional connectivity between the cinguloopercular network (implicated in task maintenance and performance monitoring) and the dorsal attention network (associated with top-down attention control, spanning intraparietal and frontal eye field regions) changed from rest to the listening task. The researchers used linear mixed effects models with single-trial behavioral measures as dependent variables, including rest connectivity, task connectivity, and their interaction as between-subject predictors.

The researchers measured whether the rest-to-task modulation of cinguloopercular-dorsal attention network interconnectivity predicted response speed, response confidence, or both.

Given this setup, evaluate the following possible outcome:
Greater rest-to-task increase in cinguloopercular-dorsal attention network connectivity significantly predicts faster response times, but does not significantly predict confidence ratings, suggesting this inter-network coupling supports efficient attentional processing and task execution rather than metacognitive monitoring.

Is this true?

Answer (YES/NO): NO